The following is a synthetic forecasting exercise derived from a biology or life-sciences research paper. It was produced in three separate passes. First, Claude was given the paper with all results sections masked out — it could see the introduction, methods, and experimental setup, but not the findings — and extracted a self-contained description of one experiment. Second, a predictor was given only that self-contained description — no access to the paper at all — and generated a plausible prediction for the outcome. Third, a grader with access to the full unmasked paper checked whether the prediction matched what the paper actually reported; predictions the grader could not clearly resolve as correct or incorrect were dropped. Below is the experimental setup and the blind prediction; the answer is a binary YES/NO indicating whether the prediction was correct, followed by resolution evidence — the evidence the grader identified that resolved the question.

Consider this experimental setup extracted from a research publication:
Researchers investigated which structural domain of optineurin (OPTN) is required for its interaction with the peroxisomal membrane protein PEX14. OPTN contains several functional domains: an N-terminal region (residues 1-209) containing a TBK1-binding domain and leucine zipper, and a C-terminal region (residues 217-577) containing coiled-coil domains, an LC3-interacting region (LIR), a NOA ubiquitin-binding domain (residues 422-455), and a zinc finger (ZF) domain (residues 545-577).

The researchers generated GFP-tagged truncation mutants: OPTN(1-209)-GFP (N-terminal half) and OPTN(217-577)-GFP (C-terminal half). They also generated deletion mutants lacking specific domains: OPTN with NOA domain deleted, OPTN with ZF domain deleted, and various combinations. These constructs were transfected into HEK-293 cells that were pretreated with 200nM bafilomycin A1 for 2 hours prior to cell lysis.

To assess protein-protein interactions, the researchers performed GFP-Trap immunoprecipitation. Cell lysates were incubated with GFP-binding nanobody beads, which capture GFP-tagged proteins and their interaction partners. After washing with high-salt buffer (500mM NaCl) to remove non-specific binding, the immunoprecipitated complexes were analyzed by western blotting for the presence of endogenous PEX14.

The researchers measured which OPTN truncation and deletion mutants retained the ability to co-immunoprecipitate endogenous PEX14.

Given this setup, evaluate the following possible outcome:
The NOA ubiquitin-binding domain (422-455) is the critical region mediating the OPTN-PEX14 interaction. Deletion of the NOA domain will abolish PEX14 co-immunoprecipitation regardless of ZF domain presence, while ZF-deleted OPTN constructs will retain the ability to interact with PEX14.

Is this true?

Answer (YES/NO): NO